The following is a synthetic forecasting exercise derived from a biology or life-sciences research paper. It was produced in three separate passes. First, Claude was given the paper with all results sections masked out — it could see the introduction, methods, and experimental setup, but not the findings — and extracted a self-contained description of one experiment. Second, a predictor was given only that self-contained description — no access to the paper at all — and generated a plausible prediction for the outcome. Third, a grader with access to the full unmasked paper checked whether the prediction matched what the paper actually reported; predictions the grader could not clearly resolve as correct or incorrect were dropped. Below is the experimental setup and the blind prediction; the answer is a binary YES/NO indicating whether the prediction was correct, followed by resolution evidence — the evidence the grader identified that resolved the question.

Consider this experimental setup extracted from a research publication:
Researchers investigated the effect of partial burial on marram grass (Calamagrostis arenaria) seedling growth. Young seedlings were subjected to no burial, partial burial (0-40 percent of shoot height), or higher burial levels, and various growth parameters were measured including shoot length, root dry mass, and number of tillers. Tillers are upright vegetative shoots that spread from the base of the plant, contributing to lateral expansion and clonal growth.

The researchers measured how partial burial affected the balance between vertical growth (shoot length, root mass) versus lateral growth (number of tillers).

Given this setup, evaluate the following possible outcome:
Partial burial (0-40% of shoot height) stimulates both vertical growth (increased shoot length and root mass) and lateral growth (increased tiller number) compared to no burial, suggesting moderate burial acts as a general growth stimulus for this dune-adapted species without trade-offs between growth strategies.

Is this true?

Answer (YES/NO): NO